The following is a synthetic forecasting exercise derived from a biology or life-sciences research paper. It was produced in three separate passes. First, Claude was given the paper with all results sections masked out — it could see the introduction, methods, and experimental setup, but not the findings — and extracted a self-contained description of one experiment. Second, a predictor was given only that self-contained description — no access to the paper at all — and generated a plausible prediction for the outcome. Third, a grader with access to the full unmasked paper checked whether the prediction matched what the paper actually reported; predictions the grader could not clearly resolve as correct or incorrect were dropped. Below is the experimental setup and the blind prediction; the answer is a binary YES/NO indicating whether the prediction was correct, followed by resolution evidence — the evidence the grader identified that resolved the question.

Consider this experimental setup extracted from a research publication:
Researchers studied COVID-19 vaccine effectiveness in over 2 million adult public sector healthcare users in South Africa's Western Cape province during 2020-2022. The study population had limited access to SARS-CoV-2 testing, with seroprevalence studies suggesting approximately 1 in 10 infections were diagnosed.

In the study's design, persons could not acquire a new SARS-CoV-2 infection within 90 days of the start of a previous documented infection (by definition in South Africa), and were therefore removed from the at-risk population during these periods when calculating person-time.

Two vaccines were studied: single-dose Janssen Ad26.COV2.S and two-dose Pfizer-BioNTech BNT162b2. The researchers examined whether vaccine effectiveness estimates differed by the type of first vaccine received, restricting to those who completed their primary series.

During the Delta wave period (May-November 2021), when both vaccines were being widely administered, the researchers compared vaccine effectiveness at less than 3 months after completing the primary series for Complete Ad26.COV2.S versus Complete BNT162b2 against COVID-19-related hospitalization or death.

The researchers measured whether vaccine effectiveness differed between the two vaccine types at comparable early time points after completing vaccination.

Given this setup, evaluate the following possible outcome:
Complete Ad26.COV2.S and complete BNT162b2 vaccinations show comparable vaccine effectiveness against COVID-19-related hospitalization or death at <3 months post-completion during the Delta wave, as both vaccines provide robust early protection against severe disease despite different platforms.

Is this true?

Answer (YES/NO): NO